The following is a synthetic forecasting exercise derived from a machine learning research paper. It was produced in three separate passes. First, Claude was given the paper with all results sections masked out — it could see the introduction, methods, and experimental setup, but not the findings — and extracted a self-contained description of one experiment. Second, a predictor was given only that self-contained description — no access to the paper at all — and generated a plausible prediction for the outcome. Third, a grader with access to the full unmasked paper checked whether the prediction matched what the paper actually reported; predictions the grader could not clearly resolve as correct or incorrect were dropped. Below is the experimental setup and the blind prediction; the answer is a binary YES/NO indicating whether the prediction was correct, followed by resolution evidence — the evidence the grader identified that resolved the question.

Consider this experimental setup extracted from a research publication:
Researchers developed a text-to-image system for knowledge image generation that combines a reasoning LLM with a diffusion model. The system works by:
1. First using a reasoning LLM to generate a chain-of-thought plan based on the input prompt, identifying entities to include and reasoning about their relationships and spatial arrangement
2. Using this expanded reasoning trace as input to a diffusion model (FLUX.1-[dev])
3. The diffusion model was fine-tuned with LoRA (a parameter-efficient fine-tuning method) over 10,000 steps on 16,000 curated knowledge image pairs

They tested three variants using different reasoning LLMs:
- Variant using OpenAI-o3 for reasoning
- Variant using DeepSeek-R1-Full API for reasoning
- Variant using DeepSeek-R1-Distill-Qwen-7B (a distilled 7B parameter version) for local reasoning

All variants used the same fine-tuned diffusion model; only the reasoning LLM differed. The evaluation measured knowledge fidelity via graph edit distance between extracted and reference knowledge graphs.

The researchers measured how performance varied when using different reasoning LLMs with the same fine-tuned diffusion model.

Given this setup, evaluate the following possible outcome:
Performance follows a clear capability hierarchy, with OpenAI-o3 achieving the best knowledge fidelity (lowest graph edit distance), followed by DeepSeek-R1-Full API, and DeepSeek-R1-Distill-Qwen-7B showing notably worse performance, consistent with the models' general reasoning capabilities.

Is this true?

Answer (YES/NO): NO